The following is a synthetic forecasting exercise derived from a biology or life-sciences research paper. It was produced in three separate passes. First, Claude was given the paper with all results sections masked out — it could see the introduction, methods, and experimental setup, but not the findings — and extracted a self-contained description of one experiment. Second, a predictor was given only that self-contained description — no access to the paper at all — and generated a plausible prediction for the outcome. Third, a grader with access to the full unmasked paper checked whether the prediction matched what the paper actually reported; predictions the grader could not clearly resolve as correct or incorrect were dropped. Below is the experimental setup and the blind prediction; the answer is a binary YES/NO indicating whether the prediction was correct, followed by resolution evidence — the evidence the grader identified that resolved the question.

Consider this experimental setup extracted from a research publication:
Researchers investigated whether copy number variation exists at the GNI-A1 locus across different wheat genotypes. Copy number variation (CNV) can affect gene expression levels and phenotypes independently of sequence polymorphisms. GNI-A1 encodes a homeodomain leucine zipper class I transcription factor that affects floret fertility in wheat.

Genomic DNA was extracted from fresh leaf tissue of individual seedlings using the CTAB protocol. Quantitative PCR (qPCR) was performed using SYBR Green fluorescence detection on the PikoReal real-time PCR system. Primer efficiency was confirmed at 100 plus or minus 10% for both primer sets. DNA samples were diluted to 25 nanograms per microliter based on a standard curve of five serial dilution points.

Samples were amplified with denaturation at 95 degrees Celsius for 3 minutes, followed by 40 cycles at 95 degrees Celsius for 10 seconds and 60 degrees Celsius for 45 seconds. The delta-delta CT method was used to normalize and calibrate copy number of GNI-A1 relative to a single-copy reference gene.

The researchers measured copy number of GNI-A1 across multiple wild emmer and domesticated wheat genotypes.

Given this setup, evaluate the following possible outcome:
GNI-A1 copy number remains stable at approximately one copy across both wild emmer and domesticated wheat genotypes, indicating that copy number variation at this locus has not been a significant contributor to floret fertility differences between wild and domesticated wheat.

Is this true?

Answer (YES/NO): NO